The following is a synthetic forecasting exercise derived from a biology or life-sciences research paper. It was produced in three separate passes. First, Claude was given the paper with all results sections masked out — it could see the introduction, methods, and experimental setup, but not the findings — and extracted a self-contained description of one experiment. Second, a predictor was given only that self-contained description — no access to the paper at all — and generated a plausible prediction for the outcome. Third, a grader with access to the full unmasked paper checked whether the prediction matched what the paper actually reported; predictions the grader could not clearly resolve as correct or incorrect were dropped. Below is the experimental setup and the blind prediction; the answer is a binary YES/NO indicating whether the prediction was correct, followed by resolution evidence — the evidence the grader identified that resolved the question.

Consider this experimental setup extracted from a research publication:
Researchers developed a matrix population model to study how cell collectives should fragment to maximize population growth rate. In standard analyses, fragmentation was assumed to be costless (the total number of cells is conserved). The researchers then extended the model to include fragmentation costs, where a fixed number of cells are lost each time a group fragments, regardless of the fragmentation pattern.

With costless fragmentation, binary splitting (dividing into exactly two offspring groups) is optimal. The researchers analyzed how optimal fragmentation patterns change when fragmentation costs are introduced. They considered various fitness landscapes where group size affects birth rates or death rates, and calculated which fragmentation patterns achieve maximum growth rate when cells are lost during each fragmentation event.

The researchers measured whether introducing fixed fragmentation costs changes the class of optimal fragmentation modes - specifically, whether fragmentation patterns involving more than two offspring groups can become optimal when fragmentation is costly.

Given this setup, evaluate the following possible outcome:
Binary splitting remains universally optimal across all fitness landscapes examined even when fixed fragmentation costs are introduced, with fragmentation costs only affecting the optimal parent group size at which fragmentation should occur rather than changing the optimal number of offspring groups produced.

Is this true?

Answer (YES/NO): NO